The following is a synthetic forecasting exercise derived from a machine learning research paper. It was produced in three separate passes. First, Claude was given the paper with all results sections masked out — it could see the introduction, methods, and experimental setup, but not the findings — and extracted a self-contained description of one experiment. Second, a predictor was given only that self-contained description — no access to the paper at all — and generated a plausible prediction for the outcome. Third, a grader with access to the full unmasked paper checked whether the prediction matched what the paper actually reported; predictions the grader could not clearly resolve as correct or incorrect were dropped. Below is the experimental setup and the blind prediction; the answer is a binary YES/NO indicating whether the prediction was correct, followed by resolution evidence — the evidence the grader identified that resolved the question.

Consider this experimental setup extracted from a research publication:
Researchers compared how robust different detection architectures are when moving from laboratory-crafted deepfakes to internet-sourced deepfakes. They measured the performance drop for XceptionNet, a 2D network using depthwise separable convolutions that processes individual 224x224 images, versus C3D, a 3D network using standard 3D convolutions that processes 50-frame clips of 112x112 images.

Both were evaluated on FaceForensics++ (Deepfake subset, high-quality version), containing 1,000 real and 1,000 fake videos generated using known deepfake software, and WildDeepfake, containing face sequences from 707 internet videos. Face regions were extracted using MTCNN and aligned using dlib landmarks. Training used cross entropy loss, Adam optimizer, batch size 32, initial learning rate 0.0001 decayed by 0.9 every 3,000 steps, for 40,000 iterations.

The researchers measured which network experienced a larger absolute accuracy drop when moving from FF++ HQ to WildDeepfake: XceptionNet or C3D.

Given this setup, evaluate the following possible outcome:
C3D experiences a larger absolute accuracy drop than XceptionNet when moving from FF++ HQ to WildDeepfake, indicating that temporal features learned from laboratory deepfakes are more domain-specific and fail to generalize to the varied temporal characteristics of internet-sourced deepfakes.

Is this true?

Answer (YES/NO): YES